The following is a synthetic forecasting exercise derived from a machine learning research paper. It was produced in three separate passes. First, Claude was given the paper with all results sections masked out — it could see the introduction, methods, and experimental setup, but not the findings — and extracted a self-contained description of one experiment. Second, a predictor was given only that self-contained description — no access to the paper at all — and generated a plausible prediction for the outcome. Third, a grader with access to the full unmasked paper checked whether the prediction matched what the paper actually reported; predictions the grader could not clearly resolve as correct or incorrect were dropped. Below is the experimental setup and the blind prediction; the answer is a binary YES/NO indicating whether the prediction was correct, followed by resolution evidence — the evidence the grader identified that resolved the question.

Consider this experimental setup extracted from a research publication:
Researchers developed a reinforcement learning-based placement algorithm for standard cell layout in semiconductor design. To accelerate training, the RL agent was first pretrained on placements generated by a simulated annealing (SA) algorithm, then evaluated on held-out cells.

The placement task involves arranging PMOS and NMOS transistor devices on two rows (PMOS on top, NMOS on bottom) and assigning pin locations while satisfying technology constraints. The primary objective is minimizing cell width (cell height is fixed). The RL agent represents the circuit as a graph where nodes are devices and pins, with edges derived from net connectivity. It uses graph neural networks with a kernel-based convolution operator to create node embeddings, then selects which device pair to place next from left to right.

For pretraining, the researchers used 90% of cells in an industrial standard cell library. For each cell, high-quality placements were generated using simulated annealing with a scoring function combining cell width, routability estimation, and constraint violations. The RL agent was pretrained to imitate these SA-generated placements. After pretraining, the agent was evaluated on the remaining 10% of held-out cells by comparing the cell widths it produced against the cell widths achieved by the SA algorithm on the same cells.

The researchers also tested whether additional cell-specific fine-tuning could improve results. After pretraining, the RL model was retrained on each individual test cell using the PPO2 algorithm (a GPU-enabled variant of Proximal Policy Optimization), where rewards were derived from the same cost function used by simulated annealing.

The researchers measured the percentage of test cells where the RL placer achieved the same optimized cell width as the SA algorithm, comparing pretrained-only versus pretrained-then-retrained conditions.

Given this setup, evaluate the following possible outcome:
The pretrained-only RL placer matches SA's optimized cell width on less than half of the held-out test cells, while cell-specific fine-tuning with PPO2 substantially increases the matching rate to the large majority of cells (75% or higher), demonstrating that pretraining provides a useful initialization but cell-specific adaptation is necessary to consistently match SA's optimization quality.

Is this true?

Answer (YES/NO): NO